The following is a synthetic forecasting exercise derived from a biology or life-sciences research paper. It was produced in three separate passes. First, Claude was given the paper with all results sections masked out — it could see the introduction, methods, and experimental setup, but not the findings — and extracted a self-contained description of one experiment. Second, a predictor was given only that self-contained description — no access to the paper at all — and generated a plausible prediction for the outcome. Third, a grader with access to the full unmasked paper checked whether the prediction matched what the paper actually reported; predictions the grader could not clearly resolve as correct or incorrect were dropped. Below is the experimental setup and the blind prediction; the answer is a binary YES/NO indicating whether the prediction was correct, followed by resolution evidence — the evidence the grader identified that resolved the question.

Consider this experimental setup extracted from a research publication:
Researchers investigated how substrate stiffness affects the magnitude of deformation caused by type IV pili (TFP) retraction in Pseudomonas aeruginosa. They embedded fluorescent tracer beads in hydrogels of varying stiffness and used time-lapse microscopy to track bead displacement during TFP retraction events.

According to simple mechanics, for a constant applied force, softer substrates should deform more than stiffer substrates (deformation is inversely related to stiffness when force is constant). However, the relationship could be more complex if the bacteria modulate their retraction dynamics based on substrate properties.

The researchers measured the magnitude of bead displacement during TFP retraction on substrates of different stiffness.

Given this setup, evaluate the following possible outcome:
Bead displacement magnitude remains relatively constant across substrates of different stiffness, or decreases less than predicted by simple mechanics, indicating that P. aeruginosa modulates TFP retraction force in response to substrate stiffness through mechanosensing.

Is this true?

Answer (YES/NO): NO